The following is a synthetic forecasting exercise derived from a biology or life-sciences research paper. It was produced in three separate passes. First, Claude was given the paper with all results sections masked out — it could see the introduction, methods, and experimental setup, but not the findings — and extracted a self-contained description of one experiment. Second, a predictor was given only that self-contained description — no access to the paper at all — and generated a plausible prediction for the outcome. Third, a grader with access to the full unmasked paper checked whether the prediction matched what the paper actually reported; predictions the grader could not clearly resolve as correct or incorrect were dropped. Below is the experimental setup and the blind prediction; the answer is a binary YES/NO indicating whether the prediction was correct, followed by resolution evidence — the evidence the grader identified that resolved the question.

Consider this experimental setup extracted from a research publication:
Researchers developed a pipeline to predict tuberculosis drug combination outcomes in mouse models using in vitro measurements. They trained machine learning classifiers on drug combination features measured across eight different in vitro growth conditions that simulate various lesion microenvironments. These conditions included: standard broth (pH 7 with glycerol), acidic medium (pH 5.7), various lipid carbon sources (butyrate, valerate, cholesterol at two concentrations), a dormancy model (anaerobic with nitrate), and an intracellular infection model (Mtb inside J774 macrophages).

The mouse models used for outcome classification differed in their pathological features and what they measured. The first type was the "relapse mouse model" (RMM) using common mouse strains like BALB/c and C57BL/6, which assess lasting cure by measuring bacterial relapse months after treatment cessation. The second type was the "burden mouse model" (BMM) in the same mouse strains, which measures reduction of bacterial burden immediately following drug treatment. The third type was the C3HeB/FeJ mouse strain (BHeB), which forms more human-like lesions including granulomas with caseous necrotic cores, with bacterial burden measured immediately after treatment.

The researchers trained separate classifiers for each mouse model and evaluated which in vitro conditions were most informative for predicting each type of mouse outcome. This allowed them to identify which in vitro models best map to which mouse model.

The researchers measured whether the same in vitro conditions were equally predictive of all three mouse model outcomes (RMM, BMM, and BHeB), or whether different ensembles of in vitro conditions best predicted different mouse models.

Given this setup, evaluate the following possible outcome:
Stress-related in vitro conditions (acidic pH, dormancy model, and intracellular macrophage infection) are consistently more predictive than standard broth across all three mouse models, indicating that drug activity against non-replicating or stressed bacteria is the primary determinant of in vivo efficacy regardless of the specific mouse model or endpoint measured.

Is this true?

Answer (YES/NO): NO